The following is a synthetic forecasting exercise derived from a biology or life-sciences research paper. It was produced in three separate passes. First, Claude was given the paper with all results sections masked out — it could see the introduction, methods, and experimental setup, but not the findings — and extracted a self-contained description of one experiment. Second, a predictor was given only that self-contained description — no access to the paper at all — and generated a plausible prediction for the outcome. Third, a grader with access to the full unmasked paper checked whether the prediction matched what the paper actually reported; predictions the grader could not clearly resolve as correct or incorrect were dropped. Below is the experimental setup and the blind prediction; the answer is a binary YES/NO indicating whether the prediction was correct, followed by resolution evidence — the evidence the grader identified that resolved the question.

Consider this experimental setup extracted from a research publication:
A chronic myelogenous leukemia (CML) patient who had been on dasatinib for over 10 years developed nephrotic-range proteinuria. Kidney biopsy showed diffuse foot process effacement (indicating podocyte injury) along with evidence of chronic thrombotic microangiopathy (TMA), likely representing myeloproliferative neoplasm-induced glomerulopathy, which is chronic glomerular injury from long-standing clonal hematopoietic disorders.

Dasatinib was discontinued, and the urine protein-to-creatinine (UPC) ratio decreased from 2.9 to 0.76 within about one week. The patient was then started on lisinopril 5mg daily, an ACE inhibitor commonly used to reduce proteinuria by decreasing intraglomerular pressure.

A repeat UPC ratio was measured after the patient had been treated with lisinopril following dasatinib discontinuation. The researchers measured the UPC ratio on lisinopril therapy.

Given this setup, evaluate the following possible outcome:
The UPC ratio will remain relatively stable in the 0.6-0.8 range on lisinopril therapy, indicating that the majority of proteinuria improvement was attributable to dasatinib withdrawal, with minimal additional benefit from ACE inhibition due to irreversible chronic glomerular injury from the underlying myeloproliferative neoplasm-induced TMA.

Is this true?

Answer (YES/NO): NO